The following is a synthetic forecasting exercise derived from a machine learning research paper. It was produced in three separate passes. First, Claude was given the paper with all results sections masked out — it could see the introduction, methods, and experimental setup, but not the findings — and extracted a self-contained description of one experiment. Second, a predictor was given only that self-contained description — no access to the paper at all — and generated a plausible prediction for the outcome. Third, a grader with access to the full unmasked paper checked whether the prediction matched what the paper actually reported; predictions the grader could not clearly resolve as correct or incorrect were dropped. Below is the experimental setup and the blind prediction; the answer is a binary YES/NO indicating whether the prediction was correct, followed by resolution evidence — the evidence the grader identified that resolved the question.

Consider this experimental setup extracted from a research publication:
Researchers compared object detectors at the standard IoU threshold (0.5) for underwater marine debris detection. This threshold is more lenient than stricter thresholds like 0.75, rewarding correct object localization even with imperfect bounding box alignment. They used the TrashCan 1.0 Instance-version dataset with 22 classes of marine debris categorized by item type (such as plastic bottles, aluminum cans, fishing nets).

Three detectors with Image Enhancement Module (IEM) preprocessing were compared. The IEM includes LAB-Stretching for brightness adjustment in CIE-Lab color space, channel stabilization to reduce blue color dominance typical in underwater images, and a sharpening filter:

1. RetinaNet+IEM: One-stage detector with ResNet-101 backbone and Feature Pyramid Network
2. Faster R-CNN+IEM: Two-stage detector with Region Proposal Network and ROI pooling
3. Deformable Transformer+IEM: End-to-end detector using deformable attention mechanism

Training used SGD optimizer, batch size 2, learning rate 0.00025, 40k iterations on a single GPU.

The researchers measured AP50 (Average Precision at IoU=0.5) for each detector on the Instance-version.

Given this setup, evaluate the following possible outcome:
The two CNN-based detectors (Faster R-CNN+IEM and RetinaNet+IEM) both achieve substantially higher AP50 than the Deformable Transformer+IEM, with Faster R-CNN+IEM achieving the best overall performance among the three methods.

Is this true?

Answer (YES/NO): NO